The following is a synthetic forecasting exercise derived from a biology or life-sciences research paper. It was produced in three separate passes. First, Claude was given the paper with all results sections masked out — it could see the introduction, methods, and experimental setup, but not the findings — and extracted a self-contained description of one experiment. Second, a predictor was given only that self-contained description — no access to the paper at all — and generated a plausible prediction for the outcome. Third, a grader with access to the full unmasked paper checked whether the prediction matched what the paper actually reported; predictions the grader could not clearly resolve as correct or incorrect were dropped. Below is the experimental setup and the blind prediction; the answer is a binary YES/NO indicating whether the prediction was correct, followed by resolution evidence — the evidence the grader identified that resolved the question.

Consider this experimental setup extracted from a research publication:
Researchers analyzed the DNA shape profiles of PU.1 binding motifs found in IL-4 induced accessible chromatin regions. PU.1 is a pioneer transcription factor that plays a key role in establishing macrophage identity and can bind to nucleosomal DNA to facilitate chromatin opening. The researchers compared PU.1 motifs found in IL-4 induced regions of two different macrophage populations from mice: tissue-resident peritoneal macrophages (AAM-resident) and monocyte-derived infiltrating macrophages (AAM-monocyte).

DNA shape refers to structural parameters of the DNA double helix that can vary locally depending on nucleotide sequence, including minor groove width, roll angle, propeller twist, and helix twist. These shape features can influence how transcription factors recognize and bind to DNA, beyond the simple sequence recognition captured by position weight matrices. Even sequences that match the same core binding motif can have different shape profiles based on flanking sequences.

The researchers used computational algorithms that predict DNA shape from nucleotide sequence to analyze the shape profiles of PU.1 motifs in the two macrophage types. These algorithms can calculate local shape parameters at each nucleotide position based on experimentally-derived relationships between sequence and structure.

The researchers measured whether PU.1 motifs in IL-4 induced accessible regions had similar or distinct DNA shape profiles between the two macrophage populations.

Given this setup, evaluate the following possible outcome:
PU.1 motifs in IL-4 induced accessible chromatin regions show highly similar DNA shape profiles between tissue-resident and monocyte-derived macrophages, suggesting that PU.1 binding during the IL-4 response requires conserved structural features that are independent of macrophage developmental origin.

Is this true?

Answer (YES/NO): NO